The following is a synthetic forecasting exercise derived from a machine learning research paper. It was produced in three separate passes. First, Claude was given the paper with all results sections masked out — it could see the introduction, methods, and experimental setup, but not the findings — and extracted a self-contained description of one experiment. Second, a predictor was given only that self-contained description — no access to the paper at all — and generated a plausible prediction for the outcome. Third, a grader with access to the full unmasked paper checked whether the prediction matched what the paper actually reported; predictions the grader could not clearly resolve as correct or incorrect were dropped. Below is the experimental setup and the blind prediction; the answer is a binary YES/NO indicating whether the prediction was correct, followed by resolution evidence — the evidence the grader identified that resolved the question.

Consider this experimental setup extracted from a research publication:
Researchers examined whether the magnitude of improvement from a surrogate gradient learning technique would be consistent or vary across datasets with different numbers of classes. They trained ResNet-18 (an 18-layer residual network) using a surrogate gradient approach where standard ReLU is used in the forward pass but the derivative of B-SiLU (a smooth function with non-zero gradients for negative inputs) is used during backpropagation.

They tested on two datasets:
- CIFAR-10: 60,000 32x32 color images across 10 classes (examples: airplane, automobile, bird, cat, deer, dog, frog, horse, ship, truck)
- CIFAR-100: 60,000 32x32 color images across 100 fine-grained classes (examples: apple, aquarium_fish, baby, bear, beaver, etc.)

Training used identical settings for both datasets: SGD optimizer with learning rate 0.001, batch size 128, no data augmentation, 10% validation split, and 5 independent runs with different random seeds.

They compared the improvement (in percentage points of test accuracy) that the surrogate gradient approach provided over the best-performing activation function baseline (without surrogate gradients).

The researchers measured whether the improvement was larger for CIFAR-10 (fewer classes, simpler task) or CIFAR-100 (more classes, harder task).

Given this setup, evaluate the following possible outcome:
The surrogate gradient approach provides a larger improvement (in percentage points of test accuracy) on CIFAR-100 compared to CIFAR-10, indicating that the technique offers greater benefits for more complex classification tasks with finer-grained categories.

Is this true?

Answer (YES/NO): NO